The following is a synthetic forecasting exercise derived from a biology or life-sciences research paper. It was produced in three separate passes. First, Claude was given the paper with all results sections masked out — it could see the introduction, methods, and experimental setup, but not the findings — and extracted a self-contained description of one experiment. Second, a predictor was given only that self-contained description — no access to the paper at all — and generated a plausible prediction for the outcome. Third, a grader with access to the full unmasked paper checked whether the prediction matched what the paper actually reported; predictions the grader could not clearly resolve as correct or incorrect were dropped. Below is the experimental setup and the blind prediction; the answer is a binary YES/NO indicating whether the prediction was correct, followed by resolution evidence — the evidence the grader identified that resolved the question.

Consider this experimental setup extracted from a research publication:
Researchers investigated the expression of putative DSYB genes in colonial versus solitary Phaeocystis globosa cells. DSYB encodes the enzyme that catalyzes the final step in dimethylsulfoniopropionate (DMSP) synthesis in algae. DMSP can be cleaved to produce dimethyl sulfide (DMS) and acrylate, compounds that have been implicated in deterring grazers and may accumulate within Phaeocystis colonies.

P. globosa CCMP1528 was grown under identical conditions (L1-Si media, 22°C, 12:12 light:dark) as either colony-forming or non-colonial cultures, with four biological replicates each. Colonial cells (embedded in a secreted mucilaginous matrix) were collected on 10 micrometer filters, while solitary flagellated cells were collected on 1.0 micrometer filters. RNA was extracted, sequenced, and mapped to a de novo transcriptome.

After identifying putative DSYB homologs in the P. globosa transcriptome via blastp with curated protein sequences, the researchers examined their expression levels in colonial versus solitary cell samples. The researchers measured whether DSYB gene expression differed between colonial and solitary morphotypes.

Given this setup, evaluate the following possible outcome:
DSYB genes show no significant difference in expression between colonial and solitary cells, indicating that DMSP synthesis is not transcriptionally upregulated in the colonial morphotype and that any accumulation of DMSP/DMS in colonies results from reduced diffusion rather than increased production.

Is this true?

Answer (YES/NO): YES